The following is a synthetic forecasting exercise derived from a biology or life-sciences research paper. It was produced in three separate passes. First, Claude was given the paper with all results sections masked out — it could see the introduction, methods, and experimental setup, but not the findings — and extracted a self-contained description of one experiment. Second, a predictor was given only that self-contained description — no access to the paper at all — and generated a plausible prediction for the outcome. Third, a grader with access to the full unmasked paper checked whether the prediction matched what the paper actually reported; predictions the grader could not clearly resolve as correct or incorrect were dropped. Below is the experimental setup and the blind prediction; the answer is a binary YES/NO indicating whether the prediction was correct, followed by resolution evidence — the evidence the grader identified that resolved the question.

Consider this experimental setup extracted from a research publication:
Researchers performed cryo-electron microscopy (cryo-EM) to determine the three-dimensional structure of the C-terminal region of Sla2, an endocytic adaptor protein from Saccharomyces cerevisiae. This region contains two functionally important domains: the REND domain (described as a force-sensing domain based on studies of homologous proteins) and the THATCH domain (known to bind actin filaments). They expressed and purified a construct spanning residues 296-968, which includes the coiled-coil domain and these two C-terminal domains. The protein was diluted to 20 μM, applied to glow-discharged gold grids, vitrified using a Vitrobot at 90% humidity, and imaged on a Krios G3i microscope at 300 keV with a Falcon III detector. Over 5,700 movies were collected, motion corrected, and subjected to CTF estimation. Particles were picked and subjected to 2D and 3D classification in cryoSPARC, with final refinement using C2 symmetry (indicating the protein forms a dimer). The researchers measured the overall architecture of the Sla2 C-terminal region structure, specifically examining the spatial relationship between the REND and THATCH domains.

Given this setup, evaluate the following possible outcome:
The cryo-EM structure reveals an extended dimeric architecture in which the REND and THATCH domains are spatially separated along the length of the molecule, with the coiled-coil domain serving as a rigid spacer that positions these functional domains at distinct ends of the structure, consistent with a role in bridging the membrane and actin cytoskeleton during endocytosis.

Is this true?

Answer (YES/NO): NO